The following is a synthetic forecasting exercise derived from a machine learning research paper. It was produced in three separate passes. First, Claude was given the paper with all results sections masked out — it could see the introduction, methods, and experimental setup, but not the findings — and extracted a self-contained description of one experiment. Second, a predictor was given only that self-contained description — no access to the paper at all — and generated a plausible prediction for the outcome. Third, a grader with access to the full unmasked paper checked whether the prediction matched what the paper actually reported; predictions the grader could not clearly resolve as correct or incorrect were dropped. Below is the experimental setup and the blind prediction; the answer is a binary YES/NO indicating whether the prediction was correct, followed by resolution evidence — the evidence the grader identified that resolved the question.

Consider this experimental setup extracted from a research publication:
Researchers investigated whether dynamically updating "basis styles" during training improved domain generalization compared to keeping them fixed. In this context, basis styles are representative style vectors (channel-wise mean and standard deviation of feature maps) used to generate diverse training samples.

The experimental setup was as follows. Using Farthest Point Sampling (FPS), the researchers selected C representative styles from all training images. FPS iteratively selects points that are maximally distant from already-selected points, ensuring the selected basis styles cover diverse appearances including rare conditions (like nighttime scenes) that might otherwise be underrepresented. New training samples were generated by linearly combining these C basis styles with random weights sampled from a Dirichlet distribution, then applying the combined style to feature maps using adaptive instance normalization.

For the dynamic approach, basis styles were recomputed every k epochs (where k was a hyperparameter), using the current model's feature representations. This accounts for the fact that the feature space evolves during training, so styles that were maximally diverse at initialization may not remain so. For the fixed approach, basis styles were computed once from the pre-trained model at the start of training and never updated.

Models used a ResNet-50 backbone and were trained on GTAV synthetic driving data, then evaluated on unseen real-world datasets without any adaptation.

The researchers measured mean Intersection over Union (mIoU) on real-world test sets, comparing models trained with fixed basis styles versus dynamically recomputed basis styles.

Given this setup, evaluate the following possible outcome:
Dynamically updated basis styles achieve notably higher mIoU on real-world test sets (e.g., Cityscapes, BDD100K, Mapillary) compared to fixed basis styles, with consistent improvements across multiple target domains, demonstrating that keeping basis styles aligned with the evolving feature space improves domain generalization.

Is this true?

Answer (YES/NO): YES